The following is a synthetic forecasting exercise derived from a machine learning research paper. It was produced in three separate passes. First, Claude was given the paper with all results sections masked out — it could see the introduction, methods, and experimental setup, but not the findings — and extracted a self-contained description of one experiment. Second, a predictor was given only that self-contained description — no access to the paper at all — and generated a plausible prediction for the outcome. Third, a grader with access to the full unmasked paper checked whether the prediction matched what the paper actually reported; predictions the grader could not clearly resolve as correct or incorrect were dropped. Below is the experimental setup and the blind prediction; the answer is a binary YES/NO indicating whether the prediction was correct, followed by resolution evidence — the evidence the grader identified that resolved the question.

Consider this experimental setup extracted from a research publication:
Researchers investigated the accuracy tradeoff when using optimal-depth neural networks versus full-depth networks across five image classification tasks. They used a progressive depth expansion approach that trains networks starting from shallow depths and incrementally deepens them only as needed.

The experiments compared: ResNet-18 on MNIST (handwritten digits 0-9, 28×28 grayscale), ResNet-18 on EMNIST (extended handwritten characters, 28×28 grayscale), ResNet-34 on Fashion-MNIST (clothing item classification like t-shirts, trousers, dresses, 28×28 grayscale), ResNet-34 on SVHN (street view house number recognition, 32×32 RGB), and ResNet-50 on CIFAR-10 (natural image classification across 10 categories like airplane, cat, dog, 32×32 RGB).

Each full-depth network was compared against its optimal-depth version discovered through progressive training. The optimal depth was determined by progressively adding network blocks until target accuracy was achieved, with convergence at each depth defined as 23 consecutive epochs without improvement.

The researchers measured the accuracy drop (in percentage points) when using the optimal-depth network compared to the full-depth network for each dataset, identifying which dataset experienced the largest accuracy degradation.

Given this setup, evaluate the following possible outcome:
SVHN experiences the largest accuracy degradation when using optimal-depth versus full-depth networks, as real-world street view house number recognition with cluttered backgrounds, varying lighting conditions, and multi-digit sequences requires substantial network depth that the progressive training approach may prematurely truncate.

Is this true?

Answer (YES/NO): NO